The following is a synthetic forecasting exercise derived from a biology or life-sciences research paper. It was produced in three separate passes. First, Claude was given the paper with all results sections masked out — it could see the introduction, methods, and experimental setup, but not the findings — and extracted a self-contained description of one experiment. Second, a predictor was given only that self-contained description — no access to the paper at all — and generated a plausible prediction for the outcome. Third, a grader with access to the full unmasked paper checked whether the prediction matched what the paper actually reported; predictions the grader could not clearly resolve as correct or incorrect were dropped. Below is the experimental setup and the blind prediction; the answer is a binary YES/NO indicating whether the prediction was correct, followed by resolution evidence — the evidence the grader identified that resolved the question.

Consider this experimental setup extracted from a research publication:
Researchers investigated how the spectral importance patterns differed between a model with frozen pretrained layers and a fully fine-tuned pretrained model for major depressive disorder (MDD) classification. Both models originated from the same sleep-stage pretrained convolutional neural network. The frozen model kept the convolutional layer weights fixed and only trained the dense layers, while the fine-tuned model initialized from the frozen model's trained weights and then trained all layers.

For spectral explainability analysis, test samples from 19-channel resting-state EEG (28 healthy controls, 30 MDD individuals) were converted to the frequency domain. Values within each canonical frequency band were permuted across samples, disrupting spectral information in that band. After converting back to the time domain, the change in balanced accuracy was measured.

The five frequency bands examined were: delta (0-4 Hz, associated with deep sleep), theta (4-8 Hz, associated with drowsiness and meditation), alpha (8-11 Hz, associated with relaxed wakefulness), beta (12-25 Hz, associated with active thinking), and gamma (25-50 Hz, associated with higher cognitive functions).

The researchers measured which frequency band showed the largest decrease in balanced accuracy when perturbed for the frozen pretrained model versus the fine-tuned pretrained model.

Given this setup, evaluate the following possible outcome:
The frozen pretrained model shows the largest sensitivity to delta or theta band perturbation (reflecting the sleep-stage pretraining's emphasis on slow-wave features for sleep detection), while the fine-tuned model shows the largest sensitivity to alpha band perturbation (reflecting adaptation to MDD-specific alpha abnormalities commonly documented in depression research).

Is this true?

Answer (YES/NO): NO